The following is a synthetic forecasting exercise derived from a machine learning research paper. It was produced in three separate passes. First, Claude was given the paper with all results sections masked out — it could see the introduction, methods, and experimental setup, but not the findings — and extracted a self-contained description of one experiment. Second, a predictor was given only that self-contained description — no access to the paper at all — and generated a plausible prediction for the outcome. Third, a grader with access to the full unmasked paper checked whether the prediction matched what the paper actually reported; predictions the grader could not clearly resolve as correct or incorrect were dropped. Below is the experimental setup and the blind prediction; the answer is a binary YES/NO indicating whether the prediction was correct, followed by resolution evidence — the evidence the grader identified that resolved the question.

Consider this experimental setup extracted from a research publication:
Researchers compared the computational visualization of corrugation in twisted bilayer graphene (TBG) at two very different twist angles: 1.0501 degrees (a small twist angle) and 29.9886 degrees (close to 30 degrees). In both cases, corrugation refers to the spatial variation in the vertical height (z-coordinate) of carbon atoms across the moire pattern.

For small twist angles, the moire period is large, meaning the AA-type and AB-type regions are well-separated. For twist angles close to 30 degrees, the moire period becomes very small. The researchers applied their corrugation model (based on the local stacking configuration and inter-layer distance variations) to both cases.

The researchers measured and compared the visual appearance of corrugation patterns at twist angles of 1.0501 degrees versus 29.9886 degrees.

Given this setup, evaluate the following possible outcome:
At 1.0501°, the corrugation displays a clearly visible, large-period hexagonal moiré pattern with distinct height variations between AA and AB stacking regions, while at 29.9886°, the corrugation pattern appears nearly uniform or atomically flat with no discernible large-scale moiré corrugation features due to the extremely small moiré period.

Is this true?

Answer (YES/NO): YES